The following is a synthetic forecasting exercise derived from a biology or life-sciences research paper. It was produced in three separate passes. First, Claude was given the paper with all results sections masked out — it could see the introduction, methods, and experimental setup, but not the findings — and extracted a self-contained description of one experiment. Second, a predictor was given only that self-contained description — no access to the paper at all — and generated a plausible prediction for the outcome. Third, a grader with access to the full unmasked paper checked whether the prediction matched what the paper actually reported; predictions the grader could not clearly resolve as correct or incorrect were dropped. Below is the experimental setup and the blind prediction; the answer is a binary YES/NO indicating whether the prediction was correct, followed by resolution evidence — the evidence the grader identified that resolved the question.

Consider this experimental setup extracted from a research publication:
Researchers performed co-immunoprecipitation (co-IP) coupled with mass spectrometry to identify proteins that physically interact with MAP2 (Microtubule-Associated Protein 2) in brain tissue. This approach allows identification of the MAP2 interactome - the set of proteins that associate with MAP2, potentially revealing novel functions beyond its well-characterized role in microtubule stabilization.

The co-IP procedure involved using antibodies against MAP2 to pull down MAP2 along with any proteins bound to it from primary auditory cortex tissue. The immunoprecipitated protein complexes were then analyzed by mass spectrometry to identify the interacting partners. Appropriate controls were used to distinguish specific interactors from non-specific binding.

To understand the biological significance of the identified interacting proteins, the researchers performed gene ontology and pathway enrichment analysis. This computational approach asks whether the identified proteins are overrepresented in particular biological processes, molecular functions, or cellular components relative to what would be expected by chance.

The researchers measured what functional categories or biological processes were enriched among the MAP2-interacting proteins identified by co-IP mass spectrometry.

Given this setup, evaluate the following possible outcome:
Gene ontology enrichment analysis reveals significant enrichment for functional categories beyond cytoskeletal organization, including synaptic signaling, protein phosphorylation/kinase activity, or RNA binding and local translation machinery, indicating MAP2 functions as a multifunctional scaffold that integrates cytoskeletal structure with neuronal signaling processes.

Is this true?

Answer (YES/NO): YES